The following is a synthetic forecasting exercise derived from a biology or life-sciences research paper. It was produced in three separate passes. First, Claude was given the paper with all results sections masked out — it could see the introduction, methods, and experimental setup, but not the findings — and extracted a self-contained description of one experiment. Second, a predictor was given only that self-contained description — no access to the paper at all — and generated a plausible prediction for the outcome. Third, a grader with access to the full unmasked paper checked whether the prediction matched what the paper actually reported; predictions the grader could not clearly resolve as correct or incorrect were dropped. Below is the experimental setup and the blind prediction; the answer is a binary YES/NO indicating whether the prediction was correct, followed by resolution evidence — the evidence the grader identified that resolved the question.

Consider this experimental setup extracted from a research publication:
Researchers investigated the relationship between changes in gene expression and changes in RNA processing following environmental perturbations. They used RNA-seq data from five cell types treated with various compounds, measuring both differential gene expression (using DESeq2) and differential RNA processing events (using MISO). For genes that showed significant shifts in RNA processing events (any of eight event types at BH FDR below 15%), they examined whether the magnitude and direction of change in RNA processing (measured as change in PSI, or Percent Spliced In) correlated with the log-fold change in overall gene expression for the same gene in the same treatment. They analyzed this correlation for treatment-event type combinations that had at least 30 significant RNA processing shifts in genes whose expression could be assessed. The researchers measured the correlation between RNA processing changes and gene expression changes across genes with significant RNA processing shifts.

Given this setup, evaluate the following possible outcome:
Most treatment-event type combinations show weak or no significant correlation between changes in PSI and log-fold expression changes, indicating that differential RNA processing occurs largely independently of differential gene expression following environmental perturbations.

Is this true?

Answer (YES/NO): NO